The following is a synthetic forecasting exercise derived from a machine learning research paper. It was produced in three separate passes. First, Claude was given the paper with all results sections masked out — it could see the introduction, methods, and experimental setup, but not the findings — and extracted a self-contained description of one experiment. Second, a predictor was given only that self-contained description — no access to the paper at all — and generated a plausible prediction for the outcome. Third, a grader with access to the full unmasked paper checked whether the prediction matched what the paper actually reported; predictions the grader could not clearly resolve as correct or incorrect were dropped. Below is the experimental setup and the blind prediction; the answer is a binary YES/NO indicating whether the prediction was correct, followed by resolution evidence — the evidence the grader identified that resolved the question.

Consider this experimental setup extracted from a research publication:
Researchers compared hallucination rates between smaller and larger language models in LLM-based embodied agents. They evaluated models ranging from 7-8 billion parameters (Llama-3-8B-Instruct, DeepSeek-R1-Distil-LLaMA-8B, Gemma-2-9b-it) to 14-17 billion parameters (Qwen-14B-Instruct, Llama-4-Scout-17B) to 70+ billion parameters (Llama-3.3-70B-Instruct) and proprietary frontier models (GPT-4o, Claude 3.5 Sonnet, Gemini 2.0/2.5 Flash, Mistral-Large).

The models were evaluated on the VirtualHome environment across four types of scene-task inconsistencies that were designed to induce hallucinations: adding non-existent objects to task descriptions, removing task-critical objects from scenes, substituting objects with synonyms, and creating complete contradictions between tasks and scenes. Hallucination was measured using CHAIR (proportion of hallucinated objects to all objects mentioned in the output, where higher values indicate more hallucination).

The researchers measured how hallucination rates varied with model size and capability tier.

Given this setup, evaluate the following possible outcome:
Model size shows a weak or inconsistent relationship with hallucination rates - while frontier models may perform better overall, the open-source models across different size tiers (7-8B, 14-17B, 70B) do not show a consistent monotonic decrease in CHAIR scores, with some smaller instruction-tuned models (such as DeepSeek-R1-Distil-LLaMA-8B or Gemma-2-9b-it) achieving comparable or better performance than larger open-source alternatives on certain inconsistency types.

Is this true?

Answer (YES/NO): NO